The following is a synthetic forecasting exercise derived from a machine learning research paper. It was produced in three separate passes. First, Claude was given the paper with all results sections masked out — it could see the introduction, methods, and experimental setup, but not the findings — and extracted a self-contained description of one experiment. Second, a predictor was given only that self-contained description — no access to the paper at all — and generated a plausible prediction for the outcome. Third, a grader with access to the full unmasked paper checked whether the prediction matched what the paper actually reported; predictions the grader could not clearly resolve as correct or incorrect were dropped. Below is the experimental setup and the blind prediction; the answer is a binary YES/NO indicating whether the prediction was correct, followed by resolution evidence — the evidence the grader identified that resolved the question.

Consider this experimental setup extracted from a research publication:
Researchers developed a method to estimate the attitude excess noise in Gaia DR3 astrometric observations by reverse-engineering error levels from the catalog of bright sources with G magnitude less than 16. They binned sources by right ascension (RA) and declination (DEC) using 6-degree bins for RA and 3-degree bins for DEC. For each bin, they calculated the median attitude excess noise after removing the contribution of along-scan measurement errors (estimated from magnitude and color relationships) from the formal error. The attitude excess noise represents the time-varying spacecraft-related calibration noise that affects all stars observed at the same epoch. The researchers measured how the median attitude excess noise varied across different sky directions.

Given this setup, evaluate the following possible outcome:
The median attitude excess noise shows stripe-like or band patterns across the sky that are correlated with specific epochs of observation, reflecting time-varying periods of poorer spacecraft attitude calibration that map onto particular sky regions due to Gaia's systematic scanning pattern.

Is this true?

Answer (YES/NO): NO